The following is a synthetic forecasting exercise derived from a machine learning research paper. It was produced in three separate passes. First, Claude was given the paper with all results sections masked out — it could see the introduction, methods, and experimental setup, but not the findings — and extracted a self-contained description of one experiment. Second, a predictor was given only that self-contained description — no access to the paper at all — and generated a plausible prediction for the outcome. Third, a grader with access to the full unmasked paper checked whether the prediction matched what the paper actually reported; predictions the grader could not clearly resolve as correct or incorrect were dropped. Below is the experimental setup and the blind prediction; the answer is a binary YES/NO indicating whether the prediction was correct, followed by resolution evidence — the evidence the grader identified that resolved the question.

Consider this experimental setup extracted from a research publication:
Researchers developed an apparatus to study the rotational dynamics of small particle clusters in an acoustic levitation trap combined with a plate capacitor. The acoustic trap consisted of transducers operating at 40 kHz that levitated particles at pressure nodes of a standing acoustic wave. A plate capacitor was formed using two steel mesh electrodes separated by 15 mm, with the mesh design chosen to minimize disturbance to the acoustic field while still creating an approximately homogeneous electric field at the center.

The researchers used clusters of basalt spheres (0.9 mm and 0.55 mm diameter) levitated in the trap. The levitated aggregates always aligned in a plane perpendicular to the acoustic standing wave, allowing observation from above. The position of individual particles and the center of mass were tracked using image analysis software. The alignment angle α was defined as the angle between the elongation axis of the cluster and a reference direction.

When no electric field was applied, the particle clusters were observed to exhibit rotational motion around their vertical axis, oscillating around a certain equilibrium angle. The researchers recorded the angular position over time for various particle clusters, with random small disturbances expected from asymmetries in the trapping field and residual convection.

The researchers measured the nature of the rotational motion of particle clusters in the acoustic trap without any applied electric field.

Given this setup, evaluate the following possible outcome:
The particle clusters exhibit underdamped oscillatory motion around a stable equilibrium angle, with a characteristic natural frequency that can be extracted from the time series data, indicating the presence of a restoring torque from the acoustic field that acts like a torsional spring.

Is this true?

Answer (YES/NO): YES